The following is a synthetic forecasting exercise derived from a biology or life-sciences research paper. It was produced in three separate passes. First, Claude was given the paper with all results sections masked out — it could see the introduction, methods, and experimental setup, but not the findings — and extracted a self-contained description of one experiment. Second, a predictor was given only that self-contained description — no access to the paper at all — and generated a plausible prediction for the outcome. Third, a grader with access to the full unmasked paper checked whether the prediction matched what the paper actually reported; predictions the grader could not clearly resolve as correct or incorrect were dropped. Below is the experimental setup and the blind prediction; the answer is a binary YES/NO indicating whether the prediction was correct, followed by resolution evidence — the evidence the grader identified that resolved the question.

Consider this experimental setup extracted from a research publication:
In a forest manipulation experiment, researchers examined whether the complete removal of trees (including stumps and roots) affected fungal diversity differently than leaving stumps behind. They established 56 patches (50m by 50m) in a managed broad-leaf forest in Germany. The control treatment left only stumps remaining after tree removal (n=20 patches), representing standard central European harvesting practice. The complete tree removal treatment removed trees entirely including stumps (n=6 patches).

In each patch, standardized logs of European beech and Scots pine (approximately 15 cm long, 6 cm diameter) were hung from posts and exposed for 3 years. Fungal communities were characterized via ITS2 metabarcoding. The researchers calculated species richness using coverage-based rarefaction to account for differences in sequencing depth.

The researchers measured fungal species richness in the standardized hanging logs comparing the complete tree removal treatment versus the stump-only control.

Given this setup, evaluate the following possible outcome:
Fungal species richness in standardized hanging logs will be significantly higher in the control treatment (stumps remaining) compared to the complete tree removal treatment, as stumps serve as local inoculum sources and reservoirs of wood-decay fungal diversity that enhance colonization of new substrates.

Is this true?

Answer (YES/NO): NO